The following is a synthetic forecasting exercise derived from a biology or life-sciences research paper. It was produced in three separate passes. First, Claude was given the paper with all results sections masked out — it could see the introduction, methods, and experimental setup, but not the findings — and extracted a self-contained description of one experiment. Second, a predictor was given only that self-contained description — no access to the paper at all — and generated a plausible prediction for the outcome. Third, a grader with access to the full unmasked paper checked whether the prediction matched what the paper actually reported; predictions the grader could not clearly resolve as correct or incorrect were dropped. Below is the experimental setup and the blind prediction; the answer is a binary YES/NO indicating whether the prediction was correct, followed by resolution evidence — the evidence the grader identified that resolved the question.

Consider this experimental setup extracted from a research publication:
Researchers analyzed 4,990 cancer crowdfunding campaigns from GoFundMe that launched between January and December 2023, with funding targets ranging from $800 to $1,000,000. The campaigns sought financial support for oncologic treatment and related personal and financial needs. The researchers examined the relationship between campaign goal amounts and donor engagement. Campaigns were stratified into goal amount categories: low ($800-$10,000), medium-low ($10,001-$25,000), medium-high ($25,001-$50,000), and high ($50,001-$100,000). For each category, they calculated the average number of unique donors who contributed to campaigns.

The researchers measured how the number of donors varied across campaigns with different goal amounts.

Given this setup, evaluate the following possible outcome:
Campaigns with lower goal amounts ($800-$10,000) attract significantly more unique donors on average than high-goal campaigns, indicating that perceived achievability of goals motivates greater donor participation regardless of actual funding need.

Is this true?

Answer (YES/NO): NO